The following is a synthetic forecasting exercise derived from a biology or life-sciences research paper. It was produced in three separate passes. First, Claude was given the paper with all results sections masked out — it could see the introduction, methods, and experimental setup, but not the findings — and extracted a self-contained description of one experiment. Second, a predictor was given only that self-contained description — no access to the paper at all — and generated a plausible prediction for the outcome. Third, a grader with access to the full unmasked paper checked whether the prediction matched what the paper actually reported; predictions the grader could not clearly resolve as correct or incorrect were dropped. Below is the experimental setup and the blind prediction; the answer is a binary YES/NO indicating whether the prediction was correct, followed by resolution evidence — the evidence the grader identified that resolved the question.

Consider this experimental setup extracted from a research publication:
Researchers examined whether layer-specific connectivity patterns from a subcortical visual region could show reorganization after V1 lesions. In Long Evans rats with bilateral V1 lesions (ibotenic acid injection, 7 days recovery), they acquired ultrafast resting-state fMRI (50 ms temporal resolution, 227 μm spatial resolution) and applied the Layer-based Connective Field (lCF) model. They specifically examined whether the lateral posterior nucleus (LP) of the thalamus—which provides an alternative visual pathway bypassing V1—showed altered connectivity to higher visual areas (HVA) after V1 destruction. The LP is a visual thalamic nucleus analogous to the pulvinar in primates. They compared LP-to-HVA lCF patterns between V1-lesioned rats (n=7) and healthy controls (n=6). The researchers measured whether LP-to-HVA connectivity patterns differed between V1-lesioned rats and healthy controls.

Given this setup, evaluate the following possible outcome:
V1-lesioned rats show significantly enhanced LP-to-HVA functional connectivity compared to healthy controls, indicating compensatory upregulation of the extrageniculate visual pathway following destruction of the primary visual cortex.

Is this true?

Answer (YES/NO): NO